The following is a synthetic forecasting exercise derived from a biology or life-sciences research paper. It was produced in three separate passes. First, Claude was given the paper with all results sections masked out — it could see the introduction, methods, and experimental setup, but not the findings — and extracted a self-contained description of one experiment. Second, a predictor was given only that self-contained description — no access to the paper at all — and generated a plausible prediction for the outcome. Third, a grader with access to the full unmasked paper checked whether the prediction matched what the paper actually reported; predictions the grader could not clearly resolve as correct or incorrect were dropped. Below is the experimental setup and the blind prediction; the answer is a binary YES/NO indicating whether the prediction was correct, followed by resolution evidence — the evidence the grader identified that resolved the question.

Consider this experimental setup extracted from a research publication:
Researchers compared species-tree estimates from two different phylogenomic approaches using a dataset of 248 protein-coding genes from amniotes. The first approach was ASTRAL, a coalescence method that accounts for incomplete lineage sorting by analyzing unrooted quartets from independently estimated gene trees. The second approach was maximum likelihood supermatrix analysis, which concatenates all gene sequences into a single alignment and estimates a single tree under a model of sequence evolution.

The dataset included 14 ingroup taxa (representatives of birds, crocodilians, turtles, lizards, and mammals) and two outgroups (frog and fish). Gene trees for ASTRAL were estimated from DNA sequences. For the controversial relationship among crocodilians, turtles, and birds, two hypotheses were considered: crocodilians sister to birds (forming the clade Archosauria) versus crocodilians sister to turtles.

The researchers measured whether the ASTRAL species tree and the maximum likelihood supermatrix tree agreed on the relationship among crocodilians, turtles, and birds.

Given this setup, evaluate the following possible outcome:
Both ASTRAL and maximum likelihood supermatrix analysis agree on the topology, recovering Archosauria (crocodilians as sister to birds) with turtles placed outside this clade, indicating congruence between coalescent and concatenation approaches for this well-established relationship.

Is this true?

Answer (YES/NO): YES